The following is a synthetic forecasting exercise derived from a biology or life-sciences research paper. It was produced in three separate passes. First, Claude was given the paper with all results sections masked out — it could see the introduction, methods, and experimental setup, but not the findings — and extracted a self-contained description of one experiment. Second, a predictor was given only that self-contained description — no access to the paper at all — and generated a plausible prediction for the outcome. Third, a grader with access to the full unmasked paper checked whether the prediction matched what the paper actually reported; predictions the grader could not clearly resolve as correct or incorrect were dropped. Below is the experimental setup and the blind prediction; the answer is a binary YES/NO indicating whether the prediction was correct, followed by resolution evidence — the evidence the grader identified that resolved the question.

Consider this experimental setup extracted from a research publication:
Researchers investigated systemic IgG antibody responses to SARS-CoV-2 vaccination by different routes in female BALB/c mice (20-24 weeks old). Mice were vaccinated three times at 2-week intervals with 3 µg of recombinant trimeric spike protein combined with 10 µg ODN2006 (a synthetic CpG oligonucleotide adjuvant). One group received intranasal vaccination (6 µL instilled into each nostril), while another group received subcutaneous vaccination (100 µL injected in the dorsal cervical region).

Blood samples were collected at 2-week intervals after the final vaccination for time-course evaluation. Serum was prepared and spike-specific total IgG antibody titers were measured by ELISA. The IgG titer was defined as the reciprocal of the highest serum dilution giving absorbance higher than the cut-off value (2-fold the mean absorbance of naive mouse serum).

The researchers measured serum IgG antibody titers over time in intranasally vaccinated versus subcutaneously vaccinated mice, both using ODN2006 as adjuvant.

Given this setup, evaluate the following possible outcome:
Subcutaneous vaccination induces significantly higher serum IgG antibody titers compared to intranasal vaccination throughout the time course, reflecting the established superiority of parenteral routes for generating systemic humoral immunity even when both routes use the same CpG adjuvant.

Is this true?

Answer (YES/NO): NO